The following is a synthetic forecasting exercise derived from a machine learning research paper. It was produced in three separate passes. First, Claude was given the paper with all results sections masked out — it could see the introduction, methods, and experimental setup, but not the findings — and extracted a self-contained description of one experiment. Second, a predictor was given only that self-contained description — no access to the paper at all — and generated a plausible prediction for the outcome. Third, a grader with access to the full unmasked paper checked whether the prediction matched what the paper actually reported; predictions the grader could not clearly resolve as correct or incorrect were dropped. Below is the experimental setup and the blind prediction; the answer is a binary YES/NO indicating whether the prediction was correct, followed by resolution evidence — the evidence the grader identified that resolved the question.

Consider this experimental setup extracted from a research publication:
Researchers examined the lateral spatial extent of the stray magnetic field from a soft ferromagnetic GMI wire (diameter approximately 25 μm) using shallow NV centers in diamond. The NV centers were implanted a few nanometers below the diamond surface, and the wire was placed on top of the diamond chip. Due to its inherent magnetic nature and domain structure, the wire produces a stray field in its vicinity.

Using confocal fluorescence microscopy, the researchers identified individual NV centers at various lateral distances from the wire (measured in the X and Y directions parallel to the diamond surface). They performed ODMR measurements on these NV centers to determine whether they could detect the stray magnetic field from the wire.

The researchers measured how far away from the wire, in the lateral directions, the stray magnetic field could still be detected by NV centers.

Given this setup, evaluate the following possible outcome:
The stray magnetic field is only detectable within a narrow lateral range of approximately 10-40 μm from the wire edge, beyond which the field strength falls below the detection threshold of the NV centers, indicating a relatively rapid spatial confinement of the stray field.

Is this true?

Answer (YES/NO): YES